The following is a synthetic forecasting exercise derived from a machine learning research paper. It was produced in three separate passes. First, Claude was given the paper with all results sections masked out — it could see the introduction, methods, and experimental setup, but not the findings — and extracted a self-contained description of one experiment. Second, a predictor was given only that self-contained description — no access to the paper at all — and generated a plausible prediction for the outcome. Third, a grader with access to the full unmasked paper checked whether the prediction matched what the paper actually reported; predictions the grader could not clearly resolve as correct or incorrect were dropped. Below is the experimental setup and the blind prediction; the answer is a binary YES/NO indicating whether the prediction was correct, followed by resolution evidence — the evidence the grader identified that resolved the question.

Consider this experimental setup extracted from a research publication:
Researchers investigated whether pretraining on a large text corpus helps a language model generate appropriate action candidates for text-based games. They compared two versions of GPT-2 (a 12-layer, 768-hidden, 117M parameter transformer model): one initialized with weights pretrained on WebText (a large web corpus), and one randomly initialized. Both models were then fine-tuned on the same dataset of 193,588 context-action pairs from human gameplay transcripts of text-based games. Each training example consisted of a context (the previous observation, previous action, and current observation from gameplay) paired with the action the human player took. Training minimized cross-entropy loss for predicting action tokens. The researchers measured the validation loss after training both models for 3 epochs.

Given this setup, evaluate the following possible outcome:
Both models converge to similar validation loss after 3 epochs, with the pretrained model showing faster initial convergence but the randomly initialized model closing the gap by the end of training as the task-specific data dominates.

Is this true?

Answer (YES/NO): NO